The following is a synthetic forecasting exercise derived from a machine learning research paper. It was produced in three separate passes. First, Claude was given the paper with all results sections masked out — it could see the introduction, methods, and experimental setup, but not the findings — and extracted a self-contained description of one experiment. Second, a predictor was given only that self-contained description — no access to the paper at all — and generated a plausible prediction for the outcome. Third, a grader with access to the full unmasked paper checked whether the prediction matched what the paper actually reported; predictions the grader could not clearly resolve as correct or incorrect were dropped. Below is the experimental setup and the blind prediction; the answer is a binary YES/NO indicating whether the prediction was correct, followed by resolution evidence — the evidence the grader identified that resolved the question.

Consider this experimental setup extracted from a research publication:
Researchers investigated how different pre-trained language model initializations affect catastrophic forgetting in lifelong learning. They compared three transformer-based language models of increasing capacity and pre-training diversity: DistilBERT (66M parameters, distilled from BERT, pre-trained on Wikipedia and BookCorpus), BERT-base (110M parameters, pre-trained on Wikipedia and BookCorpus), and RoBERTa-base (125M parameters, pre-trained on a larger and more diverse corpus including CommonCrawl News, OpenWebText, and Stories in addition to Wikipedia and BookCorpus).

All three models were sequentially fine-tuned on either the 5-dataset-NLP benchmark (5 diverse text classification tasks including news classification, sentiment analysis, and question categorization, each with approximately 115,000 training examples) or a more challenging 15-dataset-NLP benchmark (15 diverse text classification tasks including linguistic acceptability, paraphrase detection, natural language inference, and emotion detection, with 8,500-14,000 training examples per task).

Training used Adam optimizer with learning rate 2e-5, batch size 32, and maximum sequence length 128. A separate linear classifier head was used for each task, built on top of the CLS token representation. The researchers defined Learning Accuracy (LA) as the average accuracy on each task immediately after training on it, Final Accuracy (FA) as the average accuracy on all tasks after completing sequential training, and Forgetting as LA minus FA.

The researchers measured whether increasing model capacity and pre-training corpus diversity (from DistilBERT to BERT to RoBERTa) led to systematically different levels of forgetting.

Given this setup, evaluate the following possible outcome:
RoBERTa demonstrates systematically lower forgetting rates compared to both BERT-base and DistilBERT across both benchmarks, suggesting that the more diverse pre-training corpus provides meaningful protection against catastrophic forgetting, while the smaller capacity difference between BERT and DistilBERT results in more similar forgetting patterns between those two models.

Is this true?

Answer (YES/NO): NO